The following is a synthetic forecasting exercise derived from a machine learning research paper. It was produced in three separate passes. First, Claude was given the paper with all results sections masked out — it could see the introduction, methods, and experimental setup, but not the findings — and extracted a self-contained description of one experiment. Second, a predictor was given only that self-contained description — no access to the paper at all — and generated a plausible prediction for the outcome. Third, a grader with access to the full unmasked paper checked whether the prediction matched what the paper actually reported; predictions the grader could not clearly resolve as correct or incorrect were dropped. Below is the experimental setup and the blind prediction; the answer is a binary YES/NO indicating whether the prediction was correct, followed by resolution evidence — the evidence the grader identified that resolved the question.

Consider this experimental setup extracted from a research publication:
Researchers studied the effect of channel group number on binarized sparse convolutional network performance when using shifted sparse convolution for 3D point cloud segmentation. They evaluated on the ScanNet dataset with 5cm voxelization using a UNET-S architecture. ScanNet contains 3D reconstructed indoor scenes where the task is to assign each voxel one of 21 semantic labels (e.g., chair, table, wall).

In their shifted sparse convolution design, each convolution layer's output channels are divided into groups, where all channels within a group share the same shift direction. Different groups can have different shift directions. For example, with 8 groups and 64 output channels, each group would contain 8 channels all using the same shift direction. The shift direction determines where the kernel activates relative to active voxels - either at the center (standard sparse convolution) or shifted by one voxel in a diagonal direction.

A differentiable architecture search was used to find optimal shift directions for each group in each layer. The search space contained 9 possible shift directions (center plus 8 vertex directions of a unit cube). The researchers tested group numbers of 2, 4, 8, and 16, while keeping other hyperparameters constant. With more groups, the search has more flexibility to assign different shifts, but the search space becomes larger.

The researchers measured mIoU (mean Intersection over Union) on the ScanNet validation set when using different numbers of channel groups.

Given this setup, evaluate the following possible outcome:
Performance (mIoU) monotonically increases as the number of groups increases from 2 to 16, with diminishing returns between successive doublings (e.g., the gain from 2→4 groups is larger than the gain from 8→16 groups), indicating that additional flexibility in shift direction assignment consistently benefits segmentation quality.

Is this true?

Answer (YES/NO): NO